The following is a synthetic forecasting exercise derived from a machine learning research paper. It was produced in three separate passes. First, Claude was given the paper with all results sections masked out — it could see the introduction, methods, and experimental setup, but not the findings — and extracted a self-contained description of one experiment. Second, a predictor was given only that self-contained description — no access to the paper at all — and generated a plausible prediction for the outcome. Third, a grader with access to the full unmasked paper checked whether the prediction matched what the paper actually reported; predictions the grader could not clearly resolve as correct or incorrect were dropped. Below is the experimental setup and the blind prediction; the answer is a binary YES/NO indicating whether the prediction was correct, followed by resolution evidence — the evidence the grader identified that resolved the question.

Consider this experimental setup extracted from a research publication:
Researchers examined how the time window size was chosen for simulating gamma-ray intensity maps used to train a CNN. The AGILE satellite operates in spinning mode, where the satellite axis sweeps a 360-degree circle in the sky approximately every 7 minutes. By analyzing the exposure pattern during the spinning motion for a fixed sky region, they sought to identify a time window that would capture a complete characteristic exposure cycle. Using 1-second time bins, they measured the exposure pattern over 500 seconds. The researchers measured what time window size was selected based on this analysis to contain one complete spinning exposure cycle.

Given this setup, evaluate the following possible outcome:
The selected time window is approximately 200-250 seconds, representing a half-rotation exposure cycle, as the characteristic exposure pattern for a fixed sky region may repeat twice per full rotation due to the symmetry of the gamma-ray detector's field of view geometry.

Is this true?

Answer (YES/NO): YES